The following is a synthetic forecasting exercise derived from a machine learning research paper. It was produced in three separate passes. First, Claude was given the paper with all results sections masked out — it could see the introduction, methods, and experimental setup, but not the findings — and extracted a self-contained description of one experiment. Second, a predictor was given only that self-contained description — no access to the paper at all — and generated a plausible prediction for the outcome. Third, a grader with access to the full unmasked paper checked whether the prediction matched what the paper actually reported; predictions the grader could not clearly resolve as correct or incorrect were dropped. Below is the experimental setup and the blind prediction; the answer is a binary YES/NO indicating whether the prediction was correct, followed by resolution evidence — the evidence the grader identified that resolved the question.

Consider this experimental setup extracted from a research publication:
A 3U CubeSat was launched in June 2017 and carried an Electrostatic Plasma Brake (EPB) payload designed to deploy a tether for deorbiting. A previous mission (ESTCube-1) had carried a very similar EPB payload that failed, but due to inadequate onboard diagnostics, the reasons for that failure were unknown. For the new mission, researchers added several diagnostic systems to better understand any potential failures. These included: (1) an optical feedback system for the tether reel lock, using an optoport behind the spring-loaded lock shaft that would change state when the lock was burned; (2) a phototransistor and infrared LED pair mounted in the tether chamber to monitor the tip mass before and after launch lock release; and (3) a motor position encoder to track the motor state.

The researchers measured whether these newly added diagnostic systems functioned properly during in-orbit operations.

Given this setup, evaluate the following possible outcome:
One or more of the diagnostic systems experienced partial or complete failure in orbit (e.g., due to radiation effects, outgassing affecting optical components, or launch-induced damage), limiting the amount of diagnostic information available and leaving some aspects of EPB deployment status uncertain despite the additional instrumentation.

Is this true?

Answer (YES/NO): NO